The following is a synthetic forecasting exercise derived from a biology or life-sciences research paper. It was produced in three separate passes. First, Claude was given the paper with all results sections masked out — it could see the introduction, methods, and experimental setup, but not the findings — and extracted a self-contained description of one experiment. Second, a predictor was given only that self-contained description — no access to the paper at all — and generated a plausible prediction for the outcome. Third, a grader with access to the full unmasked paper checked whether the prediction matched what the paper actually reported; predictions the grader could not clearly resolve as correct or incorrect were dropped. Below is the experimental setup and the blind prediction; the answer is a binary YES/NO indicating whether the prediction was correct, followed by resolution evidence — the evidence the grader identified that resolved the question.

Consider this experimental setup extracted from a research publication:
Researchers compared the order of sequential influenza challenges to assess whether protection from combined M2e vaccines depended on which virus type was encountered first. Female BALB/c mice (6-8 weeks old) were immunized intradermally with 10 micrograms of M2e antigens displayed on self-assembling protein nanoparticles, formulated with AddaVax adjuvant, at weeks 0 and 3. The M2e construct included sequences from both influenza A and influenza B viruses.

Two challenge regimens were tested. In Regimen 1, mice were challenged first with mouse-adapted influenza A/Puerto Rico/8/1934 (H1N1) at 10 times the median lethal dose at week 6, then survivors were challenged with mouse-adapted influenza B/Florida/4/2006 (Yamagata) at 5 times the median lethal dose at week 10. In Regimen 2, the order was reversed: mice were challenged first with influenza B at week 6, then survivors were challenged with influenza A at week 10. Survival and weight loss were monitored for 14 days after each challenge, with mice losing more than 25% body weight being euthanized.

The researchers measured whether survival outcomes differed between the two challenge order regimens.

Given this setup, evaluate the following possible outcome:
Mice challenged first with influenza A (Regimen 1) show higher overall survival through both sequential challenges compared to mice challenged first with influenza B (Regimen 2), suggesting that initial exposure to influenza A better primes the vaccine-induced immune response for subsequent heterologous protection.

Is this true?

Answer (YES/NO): NO